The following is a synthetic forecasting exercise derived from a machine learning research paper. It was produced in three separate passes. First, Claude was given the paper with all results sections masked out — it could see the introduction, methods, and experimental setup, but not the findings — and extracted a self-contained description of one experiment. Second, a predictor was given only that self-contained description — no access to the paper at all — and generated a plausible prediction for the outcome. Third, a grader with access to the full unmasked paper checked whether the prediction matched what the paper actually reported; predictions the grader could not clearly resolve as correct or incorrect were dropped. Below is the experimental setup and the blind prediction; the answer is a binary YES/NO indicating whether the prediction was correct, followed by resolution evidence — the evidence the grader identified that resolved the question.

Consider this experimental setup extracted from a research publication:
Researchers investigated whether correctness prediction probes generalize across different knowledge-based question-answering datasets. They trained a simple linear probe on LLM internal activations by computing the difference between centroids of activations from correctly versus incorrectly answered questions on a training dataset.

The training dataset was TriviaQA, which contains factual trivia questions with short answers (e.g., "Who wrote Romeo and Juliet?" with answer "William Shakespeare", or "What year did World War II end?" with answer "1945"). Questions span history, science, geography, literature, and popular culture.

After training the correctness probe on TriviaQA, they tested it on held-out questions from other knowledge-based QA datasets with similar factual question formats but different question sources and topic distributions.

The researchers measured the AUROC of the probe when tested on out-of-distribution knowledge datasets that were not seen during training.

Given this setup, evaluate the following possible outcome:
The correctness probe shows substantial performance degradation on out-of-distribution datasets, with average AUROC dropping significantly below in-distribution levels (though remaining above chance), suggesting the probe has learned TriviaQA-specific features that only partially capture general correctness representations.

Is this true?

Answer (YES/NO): NO